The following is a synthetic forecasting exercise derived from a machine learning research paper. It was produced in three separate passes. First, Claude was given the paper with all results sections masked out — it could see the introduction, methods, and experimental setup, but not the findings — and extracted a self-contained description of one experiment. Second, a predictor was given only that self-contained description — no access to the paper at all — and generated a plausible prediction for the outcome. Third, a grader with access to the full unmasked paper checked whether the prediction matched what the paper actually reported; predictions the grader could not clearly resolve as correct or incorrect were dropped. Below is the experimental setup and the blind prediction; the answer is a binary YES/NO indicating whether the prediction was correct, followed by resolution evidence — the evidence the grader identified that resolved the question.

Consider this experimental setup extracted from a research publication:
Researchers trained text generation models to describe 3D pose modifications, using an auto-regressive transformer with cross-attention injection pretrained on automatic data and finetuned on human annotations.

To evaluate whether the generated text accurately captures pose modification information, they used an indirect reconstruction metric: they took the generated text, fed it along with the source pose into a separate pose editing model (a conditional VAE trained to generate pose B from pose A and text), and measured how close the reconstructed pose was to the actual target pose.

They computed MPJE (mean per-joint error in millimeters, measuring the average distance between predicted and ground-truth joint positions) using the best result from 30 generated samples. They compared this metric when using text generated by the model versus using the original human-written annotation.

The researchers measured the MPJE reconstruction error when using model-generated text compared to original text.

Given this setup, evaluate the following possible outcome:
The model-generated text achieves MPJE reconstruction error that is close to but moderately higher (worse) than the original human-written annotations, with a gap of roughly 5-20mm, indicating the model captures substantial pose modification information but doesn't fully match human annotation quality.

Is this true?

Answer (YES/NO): NO